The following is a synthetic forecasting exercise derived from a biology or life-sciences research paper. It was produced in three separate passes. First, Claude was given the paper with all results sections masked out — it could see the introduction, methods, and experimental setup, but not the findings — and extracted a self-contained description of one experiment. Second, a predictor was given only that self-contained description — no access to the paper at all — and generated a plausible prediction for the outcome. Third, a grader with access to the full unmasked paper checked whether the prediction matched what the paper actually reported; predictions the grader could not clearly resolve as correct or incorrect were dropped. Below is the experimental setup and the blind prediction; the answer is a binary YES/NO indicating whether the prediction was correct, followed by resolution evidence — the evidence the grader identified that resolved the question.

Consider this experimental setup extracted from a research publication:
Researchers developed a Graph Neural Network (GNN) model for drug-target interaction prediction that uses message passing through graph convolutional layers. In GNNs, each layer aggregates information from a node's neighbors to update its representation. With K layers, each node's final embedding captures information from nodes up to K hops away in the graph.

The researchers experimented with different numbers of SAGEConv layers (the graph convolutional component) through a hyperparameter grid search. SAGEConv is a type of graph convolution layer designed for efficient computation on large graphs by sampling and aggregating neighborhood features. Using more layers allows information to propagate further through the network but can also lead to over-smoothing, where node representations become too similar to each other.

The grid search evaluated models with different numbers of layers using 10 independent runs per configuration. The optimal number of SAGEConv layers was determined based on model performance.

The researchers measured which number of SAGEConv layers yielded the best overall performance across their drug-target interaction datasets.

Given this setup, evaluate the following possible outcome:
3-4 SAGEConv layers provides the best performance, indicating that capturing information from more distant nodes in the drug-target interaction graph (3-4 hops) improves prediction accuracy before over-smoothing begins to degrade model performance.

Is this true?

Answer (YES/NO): YES